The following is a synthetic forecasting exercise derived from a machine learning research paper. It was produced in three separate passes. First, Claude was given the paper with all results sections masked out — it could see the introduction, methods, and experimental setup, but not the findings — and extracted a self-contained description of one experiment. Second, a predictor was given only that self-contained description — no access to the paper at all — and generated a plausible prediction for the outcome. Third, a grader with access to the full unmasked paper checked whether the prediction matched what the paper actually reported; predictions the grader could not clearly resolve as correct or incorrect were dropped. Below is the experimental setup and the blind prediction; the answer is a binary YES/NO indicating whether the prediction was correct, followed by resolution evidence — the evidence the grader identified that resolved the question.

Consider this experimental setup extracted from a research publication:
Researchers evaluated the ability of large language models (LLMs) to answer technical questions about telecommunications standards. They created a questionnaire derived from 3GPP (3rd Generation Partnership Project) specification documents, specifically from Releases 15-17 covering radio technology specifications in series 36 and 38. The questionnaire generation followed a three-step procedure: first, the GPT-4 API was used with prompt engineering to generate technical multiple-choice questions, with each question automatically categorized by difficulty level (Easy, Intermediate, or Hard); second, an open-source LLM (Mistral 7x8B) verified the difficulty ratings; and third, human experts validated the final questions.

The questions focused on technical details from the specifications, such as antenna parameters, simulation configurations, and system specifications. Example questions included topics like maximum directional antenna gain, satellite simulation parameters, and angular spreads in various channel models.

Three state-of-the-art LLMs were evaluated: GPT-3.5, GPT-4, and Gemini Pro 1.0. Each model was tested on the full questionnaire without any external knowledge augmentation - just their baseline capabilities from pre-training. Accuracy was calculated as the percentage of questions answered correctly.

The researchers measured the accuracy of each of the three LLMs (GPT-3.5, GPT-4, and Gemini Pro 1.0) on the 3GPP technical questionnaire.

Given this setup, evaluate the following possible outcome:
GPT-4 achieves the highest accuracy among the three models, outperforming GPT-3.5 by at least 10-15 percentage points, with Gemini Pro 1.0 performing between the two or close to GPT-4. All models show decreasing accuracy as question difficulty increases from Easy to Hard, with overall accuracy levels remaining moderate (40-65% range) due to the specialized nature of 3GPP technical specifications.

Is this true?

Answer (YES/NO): NO